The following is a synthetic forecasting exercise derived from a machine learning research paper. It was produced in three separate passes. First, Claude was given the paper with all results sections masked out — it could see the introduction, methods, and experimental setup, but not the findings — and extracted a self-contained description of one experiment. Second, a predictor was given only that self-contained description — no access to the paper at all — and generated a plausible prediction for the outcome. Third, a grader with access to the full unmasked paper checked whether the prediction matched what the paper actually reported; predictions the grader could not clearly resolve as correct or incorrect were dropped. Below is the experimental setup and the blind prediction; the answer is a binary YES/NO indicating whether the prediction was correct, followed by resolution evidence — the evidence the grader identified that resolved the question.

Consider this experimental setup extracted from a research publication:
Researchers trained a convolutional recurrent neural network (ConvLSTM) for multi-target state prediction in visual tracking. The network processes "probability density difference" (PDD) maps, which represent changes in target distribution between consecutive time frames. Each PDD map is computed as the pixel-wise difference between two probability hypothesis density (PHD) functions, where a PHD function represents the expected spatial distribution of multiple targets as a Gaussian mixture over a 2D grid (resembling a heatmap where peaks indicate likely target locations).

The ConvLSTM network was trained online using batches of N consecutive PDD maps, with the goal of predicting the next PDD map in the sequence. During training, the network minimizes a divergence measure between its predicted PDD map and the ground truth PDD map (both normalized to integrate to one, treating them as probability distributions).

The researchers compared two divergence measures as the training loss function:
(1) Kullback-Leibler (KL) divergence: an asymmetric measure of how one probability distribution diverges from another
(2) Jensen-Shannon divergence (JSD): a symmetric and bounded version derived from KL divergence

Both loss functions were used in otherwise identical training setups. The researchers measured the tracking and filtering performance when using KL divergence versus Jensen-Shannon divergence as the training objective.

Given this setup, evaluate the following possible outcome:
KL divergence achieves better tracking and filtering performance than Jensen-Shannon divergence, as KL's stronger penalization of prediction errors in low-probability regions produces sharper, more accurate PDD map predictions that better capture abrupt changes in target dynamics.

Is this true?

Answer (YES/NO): NO